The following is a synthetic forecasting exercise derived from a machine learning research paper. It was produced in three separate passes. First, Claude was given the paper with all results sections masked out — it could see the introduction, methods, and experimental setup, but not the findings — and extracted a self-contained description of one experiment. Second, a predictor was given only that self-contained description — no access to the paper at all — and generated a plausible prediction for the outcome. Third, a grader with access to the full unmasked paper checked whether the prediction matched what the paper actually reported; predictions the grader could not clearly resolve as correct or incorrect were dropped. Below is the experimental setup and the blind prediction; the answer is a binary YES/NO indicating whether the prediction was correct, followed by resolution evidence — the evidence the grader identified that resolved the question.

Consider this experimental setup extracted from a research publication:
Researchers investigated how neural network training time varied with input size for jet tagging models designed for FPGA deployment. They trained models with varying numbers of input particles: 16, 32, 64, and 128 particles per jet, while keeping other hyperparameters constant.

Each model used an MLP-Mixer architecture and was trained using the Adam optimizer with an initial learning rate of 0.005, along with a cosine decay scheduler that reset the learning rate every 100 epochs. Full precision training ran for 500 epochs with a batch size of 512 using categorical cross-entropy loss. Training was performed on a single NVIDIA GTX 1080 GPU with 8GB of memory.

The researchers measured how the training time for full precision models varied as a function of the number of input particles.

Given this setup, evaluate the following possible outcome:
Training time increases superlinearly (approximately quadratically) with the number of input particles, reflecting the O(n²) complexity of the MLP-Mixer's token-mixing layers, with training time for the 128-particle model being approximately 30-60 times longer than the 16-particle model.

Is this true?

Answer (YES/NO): NO